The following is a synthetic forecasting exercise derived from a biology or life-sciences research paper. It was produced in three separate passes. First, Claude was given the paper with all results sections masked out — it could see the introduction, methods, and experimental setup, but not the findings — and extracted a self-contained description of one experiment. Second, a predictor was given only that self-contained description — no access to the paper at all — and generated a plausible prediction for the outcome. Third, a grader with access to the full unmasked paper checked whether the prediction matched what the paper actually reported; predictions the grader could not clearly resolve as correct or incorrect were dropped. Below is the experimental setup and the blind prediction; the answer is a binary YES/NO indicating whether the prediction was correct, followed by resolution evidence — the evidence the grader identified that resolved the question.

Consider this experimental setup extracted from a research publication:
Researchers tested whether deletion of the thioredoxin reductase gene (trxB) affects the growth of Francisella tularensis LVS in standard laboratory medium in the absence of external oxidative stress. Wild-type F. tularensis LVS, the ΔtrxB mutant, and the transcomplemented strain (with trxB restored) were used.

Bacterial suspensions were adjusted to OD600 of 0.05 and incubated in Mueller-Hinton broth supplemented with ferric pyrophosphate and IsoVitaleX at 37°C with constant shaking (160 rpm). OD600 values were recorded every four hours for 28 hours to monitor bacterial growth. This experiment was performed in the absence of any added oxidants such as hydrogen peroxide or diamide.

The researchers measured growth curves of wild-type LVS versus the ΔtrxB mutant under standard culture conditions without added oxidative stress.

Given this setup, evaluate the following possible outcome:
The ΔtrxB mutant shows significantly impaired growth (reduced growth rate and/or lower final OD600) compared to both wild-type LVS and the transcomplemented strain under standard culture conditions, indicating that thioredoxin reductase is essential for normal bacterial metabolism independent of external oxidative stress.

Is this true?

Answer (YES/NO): NO